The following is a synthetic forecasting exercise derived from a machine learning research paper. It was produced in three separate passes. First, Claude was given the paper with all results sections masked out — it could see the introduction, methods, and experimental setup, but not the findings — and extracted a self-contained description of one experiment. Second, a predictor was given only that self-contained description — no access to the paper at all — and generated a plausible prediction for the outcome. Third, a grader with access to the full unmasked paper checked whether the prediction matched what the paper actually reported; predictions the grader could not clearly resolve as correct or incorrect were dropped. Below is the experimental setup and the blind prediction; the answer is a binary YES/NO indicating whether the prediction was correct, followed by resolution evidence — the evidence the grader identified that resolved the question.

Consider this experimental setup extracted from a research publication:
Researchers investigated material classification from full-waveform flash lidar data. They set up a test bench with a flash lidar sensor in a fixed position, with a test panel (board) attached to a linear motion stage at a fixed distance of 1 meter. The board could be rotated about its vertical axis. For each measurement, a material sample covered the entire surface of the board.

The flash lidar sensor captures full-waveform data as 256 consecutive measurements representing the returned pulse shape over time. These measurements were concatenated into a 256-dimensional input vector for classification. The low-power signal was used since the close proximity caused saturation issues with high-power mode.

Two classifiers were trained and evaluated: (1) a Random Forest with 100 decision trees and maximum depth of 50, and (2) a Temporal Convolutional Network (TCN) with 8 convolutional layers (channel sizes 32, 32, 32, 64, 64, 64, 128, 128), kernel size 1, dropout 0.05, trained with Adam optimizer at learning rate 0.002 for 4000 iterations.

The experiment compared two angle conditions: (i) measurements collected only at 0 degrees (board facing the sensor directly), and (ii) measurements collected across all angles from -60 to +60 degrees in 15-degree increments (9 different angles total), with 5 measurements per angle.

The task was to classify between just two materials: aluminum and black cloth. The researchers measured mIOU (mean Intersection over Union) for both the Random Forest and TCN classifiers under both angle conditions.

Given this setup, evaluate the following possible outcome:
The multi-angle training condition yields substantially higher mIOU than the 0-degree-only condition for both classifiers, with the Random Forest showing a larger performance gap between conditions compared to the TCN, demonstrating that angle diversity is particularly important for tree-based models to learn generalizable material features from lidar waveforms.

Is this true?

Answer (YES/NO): NO